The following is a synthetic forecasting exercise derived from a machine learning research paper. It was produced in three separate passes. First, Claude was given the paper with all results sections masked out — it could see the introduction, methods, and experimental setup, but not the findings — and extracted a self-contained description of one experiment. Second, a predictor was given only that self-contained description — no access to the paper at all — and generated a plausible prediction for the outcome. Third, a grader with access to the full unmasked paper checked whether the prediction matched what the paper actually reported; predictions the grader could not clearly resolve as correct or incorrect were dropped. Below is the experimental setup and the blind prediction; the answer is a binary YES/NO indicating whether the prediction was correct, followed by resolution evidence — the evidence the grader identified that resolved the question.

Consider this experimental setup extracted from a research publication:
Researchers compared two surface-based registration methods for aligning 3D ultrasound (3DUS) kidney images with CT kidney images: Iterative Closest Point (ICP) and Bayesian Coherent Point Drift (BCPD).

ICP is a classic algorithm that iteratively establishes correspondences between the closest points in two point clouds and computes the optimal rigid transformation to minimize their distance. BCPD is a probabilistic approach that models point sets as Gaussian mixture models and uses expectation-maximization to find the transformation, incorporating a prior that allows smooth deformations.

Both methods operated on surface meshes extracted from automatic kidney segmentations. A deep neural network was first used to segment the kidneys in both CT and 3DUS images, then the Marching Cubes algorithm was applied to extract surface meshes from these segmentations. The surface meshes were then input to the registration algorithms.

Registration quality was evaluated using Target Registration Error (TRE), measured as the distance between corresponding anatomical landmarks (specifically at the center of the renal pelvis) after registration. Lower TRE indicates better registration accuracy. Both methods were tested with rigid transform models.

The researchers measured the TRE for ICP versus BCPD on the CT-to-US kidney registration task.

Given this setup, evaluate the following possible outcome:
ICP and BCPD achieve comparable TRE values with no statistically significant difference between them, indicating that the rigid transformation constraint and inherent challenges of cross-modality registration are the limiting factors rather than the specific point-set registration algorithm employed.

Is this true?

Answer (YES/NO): NO